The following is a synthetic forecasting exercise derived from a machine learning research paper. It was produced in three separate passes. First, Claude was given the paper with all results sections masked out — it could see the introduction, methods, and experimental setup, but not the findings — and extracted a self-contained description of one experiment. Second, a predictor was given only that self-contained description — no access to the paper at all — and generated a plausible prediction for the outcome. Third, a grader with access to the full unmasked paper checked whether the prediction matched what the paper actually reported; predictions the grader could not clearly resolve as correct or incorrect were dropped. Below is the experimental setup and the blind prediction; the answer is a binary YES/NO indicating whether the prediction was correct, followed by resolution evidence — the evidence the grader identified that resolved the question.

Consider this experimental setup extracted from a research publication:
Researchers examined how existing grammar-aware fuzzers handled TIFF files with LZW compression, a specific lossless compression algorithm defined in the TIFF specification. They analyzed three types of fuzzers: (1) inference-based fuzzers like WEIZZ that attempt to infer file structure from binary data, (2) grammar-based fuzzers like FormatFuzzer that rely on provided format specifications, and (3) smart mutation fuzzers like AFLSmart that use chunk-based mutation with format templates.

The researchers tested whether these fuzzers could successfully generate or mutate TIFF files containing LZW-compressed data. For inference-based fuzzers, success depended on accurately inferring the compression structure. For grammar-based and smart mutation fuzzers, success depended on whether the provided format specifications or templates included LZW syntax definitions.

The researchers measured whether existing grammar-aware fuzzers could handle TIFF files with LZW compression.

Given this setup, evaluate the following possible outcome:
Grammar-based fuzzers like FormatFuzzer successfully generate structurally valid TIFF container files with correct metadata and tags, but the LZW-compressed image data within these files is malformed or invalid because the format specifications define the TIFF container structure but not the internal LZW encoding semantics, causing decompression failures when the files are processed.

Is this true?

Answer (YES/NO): NO